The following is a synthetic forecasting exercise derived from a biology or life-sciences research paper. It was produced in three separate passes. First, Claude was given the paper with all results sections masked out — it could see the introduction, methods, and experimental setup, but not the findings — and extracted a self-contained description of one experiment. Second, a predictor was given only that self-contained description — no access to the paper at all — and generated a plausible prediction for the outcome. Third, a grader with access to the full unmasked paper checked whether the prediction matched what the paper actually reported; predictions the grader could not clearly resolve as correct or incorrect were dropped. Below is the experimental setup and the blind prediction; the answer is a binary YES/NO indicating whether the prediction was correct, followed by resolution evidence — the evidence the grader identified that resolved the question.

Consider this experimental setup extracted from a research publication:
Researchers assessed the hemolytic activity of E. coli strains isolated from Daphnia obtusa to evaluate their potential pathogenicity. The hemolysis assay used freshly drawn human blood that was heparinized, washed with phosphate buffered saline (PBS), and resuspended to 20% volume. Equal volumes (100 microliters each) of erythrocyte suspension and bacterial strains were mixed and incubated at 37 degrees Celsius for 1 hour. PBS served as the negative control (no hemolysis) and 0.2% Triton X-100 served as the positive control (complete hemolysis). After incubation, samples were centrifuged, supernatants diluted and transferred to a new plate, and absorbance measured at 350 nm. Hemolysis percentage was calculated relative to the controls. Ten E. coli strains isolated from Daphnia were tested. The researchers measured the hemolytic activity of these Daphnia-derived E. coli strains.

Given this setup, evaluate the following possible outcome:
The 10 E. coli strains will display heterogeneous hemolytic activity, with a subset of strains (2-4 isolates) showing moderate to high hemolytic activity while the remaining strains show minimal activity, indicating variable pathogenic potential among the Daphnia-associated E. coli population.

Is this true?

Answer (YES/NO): NO